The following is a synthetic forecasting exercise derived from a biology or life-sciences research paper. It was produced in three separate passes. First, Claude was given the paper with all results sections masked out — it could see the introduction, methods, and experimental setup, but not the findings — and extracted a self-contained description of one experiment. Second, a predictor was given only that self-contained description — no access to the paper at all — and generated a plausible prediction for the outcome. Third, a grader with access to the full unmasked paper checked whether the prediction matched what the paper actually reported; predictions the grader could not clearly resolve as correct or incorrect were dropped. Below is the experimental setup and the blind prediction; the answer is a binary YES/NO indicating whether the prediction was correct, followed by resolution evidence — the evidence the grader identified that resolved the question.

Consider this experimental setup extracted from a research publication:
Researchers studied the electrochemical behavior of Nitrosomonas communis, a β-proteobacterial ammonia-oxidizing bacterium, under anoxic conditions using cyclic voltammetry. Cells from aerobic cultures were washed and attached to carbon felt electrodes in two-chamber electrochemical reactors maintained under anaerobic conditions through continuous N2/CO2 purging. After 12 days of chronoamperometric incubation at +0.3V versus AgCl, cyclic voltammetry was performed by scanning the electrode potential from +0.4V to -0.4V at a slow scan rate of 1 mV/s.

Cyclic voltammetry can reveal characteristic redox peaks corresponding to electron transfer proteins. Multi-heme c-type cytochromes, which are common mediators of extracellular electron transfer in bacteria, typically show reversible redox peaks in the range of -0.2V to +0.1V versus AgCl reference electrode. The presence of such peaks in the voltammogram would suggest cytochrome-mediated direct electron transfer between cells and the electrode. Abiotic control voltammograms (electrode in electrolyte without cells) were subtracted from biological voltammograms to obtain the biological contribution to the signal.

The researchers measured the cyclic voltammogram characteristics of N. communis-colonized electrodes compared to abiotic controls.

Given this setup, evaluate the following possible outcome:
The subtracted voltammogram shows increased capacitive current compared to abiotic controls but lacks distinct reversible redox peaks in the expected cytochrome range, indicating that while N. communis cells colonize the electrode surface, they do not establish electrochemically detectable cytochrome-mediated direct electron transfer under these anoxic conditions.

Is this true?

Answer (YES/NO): NO